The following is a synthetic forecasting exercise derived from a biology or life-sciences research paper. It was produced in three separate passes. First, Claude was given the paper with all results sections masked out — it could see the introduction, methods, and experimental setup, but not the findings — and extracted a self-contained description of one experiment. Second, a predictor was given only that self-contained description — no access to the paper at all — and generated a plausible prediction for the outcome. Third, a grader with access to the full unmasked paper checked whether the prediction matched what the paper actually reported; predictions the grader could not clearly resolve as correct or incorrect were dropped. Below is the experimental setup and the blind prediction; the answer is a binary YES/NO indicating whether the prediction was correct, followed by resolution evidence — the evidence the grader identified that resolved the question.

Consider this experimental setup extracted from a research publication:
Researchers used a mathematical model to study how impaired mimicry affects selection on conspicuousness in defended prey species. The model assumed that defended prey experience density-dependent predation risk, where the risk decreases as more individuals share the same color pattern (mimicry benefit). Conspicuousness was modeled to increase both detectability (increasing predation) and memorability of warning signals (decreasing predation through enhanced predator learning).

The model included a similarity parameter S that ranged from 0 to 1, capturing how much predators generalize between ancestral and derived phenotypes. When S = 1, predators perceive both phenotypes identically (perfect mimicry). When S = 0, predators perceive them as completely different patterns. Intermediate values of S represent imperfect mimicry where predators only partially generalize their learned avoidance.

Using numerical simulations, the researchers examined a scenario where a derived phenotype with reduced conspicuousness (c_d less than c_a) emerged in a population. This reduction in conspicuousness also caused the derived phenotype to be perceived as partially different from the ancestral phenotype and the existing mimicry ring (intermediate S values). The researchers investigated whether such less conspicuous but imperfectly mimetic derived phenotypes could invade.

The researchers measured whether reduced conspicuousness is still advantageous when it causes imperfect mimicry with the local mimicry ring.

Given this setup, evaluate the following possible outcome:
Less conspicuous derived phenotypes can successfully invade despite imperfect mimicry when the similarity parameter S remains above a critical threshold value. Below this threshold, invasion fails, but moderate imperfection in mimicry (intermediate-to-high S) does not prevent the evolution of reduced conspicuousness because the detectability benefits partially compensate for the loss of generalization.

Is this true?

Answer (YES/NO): NO